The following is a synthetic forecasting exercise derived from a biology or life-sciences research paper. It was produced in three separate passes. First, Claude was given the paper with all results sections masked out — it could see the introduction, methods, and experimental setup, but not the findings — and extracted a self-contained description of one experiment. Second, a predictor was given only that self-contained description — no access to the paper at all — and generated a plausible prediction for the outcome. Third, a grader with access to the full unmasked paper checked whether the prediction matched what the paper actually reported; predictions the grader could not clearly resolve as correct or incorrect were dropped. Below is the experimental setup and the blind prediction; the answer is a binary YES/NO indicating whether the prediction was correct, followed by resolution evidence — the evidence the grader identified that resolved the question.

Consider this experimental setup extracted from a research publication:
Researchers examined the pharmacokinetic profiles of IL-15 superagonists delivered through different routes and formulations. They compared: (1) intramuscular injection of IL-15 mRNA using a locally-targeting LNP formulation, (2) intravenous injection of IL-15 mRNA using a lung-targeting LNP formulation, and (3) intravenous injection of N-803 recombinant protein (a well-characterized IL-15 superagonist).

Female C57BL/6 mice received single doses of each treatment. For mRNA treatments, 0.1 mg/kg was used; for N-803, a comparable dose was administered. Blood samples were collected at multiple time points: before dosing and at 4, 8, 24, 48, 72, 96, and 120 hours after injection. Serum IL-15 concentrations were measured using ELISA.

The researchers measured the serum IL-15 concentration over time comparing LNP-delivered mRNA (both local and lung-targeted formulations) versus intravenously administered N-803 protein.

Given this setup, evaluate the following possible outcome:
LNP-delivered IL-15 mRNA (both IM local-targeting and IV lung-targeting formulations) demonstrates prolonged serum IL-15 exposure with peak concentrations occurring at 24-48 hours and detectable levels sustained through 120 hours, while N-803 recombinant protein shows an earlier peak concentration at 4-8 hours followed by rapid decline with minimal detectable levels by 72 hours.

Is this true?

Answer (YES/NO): NO